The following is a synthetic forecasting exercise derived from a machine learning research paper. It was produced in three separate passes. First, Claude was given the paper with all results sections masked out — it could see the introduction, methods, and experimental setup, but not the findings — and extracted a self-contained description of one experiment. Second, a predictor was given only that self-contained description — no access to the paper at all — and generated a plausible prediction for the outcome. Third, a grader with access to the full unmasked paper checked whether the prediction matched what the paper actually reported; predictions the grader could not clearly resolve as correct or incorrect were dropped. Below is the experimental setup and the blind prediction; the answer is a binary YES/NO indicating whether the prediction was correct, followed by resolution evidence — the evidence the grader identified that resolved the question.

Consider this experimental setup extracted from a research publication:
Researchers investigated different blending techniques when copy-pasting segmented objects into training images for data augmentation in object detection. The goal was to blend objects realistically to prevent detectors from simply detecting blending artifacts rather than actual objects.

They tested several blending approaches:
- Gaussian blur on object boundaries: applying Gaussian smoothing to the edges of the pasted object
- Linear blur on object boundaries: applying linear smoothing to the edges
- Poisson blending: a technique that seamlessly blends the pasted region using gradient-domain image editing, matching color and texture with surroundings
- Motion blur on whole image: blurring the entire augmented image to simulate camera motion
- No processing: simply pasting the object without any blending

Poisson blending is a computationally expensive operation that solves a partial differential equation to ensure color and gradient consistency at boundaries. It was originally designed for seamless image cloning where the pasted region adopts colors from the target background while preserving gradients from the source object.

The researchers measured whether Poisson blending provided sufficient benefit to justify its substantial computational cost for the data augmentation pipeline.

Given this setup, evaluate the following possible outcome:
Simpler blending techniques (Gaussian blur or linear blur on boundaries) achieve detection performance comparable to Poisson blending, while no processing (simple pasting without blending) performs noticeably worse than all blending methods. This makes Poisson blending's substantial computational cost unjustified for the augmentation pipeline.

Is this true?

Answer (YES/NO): NO